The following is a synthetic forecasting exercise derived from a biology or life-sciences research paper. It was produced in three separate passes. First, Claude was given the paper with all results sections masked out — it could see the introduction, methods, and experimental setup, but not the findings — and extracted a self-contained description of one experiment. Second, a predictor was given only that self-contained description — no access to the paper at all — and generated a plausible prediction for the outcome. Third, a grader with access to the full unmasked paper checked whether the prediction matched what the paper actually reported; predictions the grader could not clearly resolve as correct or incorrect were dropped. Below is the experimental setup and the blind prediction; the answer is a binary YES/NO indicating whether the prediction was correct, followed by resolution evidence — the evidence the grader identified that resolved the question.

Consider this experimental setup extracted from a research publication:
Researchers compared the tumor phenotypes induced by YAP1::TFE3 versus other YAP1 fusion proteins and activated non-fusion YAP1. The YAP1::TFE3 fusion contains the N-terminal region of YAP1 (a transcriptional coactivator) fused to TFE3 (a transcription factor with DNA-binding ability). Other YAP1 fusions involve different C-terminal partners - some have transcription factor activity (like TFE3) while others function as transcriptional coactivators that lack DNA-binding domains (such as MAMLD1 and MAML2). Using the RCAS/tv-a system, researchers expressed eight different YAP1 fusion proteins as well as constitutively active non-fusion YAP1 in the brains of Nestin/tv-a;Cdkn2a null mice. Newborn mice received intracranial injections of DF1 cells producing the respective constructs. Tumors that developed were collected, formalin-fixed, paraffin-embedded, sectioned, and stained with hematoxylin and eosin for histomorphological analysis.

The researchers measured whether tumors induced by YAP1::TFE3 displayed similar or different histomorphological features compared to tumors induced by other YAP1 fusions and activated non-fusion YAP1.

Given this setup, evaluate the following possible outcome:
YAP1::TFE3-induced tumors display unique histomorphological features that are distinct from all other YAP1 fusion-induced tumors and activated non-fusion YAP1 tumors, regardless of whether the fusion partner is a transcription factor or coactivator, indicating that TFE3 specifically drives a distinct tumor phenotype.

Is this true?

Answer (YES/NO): YES